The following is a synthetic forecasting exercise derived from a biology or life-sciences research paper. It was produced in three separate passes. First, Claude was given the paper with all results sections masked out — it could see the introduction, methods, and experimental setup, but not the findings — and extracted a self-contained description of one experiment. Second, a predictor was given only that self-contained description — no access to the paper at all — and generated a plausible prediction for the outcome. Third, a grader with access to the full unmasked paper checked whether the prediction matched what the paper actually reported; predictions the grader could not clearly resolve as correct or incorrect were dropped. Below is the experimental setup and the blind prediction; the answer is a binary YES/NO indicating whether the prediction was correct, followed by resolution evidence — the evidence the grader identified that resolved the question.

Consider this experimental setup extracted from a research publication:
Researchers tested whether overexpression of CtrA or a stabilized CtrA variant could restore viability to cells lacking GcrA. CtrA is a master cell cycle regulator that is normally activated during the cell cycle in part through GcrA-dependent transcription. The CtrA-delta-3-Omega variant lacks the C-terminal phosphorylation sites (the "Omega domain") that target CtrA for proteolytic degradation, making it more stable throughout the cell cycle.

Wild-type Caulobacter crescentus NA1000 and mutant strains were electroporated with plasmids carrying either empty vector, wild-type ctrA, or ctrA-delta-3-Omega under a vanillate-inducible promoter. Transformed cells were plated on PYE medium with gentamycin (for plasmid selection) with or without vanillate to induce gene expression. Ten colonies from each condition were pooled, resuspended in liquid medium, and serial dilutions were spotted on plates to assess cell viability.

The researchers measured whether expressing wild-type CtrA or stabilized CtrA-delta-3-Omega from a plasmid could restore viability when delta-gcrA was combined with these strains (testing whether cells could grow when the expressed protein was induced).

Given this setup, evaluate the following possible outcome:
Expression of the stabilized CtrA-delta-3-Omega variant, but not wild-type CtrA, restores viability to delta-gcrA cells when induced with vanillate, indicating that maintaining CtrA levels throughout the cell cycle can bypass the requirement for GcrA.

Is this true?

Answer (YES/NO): NO